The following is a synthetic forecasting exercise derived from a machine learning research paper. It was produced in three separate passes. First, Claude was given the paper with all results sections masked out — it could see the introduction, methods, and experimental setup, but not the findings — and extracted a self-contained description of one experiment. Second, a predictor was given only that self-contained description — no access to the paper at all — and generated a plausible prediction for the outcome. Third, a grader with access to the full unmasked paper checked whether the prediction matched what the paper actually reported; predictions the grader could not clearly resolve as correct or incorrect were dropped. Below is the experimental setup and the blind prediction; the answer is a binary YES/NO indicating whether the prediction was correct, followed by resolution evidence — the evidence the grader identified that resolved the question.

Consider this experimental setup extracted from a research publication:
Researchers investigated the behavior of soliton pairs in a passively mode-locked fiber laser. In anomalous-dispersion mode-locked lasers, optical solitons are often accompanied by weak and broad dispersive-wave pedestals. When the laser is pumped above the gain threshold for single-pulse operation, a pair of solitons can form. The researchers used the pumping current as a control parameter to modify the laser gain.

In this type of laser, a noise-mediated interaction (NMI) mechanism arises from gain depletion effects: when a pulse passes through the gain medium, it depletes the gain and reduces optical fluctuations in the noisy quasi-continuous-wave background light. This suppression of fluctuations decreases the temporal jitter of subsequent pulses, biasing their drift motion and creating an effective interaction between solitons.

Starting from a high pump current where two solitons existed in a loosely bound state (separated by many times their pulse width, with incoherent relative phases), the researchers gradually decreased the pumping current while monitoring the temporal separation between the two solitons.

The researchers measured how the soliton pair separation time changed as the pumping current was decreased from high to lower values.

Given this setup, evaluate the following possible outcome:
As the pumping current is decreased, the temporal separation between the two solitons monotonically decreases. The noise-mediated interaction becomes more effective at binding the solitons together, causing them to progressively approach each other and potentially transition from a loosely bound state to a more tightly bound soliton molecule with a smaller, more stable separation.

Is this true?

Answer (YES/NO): NO